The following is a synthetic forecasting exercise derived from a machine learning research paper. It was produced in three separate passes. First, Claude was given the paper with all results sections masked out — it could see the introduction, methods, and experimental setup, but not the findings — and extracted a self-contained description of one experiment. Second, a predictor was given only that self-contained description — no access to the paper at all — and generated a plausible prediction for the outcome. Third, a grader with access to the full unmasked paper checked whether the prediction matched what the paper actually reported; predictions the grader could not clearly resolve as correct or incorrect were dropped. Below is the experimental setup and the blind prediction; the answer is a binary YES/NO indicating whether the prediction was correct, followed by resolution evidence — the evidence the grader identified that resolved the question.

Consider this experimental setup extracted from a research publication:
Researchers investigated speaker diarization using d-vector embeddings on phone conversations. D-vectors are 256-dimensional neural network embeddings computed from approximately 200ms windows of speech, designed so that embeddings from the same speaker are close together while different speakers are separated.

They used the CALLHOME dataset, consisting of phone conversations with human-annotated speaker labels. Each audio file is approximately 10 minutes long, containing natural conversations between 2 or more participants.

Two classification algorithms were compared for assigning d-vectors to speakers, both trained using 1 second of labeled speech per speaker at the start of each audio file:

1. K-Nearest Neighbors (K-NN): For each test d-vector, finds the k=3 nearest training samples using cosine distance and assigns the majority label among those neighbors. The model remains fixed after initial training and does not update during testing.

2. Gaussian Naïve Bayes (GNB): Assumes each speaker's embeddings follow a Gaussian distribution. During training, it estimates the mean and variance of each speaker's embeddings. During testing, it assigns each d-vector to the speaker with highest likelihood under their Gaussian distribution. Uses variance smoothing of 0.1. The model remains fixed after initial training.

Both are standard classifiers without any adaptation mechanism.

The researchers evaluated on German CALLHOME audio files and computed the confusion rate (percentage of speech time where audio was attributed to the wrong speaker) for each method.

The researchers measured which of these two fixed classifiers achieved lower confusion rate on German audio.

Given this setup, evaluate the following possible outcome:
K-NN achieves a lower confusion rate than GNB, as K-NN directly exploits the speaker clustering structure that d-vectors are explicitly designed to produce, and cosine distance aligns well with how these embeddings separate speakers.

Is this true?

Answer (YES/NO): YES